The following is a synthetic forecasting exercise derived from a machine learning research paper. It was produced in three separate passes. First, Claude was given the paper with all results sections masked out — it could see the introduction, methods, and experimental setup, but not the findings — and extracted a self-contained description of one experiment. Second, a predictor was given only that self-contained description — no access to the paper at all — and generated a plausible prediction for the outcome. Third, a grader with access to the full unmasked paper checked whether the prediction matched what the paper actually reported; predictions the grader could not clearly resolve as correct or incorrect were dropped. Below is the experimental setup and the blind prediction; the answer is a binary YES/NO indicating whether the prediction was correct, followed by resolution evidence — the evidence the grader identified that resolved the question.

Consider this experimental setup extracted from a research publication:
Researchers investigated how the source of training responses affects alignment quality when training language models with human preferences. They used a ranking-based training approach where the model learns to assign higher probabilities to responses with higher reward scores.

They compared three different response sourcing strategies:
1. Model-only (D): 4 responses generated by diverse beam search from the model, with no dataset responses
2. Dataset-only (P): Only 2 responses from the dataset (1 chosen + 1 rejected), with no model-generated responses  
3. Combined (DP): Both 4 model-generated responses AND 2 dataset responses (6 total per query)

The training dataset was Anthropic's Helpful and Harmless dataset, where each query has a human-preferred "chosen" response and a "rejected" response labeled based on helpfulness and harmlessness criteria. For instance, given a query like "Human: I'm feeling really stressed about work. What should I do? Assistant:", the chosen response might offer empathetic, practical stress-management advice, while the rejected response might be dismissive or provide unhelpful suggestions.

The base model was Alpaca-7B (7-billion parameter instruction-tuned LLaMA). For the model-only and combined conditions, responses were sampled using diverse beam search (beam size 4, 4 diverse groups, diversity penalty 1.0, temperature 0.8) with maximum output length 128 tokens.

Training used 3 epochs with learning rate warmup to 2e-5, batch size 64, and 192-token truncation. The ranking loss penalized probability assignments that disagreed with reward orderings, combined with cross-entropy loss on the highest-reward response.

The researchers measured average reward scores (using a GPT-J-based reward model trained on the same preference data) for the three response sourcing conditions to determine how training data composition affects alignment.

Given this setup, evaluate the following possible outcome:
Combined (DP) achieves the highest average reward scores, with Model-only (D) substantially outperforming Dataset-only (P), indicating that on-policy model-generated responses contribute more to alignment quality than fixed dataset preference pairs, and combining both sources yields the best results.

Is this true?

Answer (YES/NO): YES